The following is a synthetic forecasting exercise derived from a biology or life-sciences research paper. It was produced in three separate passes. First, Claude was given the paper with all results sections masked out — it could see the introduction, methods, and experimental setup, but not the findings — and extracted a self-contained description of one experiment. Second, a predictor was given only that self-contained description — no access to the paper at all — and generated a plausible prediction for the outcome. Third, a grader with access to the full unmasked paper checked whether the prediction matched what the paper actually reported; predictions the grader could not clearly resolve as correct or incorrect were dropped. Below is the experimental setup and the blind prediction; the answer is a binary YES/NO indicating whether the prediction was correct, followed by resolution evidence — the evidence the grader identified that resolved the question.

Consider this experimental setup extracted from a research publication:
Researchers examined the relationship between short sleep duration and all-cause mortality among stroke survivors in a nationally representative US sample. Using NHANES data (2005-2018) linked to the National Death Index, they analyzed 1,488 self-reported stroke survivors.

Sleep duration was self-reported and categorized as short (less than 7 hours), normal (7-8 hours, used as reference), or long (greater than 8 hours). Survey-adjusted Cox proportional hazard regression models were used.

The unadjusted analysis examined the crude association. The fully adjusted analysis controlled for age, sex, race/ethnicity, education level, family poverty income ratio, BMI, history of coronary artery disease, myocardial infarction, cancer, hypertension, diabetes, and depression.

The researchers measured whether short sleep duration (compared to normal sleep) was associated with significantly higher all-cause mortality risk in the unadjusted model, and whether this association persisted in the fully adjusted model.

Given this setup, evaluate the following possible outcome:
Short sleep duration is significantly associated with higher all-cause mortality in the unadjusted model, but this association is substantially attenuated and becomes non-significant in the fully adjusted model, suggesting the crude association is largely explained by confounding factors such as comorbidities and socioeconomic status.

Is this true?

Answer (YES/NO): NO